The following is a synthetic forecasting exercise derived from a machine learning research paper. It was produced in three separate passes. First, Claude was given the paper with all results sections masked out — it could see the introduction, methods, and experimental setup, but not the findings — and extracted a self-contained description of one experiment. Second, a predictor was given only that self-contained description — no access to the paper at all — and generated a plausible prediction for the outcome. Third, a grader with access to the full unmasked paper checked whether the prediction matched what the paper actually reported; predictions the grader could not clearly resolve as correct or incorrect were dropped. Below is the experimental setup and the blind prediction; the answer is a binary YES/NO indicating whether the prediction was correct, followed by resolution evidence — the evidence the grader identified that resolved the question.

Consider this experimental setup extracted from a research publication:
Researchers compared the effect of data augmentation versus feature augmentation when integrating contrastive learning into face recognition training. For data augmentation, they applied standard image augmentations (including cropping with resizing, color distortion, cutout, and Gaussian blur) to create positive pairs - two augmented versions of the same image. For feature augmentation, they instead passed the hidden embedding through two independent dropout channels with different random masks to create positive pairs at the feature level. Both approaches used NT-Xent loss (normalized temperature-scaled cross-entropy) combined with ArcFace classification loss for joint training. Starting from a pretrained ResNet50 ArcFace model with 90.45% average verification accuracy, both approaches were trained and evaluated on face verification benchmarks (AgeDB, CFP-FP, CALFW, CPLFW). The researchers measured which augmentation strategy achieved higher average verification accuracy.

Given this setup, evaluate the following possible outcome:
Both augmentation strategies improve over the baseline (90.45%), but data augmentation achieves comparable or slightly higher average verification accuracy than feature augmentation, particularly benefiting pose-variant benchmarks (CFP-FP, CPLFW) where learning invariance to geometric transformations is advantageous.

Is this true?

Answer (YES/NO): NO